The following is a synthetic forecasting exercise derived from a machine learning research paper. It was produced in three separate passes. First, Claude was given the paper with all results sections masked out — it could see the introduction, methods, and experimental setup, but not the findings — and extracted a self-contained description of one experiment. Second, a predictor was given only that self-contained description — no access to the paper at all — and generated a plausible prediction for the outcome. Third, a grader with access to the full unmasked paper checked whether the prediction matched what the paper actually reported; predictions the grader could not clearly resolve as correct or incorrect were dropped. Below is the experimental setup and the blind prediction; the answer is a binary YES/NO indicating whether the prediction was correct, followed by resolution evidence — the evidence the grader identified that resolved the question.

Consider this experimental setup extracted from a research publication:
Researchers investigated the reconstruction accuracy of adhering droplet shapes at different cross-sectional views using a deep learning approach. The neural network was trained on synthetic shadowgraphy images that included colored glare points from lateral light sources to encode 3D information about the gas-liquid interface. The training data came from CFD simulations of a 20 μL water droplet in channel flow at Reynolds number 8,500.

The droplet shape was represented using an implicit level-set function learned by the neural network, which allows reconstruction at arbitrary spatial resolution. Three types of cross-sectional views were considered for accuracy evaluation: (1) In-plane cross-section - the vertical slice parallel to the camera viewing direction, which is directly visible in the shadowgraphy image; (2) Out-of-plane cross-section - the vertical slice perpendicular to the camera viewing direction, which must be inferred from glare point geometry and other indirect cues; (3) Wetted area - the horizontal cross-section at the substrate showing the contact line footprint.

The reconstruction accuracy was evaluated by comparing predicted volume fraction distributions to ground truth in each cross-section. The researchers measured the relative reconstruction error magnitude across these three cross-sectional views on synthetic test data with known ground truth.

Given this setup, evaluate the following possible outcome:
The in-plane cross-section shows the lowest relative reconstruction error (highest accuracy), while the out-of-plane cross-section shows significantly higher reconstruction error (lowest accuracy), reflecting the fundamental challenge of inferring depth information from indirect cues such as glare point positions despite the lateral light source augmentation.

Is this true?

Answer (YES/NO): YES